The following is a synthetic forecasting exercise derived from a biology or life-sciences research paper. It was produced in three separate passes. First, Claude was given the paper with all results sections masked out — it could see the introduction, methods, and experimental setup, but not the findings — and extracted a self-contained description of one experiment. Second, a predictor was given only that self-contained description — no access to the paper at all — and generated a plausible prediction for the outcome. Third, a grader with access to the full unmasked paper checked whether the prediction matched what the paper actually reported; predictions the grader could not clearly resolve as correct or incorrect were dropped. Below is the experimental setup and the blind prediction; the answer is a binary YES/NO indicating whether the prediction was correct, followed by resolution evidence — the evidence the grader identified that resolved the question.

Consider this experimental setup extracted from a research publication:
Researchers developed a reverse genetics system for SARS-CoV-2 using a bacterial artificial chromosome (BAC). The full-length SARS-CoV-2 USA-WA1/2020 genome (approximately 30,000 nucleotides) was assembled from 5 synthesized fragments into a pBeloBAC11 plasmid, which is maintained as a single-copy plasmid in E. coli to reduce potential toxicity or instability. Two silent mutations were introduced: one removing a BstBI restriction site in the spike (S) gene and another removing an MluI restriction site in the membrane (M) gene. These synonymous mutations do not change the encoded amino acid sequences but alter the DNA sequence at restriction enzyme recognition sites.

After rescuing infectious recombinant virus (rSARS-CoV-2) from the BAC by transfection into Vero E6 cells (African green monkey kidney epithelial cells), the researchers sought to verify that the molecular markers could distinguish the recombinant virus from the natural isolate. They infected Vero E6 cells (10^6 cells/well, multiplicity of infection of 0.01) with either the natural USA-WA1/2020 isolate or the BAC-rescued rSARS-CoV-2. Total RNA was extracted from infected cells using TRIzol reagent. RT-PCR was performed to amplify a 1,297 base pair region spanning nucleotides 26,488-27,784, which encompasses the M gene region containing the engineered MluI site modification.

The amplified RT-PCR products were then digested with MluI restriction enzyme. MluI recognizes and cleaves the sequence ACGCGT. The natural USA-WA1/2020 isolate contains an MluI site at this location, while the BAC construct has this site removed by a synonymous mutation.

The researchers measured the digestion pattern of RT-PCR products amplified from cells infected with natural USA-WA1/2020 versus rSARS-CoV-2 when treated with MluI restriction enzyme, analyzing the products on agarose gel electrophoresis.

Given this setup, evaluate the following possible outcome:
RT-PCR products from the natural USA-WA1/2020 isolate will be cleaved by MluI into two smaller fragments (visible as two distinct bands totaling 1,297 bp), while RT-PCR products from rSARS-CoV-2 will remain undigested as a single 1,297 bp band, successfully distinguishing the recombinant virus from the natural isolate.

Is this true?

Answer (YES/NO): YES